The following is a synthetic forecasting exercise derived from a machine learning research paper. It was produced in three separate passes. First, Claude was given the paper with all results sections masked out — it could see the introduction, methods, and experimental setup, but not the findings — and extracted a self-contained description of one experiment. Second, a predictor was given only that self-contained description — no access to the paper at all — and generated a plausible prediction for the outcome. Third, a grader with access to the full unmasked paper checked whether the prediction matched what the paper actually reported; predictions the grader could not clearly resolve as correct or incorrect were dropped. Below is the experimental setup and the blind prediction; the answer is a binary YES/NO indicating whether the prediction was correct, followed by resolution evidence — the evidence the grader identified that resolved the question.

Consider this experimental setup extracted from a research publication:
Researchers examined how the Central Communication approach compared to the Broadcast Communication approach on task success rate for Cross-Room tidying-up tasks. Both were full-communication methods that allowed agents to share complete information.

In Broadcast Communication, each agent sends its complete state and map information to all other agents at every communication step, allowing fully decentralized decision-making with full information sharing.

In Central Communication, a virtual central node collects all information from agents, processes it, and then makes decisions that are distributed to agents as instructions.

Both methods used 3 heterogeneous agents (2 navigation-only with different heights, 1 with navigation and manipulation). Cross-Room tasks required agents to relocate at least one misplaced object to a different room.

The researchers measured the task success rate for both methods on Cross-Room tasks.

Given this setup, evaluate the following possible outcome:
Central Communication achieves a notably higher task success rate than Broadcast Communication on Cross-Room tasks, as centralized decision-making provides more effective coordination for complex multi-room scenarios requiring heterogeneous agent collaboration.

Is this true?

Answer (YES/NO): NO